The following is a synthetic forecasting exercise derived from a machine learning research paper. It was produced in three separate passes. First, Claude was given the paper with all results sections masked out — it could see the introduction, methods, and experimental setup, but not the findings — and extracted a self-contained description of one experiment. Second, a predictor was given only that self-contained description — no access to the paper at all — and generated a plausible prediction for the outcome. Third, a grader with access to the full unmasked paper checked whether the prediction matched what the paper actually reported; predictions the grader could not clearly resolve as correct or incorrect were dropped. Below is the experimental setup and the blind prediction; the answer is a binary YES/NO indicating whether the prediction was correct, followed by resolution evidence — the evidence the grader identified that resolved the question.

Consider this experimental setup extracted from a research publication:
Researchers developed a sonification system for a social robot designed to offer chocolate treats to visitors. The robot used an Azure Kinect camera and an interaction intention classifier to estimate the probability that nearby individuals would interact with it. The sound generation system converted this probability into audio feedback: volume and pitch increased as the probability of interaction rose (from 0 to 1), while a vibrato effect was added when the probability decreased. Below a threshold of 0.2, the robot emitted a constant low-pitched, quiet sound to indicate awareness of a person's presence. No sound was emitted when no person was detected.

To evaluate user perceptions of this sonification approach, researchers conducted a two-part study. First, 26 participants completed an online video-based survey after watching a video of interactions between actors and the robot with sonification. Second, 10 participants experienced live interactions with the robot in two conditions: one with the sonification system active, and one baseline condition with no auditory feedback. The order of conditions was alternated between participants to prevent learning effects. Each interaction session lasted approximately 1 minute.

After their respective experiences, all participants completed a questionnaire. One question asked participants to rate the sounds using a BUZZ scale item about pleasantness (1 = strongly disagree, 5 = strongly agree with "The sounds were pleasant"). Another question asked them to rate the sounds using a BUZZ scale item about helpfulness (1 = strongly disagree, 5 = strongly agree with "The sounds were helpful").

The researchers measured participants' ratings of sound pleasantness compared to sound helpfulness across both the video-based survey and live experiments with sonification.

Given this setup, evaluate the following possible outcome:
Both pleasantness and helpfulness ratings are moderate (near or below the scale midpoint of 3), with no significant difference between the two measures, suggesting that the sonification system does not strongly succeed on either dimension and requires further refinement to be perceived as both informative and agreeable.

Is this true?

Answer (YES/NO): NO